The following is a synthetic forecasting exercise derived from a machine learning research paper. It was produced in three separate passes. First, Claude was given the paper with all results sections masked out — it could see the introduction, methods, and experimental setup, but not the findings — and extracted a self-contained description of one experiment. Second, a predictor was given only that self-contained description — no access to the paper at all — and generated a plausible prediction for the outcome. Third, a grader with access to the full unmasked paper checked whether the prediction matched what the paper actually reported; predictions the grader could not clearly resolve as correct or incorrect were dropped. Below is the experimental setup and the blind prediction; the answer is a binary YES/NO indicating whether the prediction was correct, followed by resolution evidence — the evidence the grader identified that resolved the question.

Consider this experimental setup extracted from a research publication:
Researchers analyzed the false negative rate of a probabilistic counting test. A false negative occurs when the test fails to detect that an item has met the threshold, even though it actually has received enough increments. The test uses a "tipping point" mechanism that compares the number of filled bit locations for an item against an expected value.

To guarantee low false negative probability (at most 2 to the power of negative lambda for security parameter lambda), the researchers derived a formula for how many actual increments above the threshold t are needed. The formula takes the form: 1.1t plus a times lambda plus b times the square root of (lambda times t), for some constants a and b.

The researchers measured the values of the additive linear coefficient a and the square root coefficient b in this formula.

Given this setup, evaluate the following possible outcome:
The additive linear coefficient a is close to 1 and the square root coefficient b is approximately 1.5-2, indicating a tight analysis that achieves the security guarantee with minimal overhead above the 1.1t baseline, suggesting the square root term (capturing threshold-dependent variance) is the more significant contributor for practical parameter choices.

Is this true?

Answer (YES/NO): NO